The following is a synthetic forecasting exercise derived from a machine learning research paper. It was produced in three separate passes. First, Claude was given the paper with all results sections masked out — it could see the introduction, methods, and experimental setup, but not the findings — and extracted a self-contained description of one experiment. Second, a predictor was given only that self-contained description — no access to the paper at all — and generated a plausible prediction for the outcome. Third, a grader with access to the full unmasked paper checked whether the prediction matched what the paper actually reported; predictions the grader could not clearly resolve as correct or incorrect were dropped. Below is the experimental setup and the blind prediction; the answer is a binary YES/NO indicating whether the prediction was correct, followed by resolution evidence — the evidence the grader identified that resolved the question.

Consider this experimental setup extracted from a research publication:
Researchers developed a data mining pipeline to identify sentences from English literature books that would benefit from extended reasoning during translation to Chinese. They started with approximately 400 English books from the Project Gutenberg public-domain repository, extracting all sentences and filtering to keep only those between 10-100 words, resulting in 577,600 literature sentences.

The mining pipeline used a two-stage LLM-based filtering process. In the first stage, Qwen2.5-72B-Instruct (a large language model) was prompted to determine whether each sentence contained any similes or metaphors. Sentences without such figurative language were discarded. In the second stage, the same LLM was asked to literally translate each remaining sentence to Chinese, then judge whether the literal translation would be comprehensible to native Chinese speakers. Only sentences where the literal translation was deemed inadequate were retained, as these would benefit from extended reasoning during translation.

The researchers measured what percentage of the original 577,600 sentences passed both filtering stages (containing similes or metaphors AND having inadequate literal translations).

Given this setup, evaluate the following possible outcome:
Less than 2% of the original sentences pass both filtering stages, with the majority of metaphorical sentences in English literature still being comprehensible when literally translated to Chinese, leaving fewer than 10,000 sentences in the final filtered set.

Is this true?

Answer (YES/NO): NO